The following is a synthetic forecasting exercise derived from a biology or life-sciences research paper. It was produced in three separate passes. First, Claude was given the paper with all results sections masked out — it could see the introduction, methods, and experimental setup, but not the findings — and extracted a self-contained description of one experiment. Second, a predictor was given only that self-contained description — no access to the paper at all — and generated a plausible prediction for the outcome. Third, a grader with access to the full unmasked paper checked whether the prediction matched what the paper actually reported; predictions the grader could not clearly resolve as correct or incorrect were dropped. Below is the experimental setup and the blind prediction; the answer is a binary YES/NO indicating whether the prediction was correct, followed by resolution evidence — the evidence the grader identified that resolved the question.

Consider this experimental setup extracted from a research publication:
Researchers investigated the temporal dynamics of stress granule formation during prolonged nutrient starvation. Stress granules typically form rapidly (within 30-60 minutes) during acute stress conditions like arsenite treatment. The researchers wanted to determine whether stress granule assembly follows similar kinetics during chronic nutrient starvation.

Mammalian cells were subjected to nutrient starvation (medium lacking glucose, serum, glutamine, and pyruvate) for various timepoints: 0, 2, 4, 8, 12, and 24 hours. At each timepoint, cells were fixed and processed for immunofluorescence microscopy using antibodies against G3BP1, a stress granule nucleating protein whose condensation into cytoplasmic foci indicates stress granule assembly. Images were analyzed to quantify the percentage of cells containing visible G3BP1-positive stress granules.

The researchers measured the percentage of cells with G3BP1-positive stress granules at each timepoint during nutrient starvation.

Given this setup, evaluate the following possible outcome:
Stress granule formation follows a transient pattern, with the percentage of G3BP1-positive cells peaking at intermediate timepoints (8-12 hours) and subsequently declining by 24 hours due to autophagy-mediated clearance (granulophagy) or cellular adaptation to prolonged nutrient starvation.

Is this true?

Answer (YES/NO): NO